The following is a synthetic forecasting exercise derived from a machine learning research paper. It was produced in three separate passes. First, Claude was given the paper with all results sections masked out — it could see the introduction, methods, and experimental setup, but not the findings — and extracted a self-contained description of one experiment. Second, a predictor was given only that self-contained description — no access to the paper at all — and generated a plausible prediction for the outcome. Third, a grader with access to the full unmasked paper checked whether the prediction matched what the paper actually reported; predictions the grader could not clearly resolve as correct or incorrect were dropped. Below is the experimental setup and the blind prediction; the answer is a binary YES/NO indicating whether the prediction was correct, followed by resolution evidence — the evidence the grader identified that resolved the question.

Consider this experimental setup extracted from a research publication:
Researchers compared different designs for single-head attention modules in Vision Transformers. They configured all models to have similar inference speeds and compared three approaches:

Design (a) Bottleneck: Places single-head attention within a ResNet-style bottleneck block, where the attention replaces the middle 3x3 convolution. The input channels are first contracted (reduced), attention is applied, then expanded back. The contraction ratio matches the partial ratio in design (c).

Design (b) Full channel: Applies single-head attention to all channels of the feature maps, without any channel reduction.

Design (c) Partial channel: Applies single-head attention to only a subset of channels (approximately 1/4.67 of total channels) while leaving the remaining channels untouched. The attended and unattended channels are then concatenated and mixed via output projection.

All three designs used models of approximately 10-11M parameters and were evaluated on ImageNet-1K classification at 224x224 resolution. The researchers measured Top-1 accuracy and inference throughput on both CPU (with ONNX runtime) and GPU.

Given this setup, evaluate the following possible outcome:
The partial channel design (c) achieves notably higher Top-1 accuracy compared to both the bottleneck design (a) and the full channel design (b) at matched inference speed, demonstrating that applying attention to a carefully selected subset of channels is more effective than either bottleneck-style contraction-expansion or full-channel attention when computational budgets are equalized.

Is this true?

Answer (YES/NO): NO